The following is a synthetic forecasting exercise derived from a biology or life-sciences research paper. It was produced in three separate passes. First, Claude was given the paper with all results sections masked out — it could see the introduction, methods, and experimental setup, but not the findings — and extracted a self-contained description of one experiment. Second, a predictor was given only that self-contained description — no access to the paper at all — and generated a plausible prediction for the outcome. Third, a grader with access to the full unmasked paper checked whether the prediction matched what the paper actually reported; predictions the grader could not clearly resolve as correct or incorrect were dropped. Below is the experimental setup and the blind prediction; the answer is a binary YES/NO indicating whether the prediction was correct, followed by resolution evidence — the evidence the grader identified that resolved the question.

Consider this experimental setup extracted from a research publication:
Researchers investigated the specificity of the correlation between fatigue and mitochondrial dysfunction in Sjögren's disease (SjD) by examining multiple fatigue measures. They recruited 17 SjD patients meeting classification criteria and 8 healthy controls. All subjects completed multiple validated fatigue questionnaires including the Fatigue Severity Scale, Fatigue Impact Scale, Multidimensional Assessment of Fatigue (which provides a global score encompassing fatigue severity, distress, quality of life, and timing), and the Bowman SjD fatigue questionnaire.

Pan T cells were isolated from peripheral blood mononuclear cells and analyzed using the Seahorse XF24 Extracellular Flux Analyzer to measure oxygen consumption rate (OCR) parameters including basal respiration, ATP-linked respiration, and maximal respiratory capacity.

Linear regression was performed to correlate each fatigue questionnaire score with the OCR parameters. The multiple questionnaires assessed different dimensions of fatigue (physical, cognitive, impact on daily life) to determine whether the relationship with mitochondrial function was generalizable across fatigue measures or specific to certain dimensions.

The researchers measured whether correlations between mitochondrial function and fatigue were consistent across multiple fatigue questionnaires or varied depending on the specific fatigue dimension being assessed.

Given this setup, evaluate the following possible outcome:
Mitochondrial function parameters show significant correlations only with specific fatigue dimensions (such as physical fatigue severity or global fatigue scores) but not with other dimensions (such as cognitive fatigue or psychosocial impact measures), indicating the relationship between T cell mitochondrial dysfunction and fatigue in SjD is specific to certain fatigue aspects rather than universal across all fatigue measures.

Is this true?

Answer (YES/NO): YES